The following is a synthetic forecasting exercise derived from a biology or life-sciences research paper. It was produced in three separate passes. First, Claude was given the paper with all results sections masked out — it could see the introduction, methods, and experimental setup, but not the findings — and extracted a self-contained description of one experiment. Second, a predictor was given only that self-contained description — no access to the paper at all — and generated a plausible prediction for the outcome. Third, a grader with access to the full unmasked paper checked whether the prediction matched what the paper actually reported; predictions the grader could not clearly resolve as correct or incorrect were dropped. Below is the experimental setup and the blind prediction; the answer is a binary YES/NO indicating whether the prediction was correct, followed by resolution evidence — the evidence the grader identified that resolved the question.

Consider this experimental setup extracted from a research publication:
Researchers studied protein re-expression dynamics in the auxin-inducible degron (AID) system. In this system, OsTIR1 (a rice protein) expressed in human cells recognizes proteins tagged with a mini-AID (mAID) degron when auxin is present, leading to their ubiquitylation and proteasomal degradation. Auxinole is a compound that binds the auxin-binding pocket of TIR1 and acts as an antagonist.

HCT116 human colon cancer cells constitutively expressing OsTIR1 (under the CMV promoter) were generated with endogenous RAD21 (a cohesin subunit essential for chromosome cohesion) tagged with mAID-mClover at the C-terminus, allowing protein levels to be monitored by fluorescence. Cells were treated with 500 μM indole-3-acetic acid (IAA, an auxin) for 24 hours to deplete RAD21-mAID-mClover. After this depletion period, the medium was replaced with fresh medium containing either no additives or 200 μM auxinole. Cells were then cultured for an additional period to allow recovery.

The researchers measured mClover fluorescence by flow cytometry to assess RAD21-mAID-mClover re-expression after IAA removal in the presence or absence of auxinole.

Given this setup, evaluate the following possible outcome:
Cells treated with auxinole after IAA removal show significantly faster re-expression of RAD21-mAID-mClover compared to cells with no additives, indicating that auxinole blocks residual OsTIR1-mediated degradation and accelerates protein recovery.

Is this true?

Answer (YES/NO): YES